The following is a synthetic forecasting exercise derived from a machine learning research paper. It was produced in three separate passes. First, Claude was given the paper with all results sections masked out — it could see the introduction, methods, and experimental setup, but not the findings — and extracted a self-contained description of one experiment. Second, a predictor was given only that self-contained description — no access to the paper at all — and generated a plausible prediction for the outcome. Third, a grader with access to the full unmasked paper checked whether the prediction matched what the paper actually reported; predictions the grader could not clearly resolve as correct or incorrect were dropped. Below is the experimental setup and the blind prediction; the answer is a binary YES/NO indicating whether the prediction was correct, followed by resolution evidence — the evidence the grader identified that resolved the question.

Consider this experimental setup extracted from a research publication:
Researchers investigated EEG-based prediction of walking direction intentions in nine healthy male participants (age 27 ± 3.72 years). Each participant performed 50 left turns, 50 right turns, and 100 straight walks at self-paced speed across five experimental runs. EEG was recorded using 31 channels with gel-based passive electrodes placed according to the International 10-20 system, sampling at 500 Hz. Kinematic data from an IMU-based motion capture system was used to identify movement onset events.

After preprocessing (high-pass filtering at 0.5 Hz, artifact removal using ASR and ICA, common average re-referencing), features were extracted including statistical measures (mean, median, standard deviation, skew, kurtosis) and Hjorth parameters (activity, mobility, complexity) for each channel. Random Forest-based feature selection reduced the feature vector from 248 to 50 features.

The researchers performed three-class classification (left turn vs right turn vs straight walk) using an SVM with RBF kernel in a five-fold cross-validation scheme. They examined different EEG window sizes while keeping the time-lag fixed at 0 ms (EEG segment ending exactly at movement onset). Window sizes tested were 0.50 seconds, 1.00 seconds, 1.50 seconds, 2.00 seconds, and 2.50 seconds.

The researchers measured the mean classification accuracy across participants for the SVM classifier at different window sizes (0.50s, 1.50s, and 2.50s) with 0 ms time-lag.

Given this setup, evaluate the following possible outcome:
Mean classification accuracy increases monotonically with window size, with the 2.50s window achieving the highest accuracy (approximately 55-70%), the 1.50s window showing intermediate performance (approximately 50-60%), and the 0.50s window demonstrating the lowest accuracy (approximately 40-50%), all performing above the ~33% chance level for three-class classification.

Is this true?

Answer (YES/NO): NO